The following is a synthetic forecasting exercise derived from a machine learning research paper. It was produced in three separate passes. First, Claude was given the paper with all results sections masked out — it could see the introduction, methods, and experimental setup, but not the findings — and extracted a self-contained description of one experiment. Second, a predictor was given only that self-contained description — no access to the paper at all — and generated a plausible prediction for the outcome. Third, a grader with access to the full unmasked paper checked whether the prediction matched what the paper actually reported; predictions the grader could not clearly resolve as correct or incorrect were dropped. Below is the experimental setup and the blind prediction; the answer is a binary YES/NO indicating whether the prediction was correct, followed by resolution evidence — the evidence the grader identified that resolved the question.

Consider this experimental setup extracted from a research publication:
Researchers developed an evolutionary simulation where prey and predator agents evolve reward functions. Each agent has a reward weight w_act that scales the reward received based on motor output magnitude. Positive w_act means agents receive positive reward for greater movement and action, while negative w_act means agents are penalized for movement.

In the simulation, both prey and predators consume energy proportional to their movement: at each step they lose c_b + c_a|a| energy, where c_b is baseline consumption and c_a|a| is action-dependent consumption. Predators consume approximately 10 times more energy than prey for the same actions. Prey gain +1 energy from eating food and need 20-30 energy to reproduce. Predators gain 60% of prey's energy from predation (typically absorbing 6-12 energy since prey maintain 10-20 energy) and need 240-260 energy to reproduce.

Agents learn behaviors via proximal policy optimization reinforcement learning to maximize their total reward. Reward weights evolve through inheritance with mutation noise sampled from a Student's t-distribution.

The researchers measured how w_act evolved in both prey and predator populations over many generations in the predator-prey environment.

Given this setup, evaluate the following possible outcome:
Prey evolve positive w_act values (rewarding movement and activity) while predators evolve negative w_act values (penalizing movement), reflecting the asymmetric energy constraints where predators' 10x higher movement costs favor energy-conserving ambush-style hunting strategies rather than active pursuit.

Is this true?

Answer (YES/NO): YES